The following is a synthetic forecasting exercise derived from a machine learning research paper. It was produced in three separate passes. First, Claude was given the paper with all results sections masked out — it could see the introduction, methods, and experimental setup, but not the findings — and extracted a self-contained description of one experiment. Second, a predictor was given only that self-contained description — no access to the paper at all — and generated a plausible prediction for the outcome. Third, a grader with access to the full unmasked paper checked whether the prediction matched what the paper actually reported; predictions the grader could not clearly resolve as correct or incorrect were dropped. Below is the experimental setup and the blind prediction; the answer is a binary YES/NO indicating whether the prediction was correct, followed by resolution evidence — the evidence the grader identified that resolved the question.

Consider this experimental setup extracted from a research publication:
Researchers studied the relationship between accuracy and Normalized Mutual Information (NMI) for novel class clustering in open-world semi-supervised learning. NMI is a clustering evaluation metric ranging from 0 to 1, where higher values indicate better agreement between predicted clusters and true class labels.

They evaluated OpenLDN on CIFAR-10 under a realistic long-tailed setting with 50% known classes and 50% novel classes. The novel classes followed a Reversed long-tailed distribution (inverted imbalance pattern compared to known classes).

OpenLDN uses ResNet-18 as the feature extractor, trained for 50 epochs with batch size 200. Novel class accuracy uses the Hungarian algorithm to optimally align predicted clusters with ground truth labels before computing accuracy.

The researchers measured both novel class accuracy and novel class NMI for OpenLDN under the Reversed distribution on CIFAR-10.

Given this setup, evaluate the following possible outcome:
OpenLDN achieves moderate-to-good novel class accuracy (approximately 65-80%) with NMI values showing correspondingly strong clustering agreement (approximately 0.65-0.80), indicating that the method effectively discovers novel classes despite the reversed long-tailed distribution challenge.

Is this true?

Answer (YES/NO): NO